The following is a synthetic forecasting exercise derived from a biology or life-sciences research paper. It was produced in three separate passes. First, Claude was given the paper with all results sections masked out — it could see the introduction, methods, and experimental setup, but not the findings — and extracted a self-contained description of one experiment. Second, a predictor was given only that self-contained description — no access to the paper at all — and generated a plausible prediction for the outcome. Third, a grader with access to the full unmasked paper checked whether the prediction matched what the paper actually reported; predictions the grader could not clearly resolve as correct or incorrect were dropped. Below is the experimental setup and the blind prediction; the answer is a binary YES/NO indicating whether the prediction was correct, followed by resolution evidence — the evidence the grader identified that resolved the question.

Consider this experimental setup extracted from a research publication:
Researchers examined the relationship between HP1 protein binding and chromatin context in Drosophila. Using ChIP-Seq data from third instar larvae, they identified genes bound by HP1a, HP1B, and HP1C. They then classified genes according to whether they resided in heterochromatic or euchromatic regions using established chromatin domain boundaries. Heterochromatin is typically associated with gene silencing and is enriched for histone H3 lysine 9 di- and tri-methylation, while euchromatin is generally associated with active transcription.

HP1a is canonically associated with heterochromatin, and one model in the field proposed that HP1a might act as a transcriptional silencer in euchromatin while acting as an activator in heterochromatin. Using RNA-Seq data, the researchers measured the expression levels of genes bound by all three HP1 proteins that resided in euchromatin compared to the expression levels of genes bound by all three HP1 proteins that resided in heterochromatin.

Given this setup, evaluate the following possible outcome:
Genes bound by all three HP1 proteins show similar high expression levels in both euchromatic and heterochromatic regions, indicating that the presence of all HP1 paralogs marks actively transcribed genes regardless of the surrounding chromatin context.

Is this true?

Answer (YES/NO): YES